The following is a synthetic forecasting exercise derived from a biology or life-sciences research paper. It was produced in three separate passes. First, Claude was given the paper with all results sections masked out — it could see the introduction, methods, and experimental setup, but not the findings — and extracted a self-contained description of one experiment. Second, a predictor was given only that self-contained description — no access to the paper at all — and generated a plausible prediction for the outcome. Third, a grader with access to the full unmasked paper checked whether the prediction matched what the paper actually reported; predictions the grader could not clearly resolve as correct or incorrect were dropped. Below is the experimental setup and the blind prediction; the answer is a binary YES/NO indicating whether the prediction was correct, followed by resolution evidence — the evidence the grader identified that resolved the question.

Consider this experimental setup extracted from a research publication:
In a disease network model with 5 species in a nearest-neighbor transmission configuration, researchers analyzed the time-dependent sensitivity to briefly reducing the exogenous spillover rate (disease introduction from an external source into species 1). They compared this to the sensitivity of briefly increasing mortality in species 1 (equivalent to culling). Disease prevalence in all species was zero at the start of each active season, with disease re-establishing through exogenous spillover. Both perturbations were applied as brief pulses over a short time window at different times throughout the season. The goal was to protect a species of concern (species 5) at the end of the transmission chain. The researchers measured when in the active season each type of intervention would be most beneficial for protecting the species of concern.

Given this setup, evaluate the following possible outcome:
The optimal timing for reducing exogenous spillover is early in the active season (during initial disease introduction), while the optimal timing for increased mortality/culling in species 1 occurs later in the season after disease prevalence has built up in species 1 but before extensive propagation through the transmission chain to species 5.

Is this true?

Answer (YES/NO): NO